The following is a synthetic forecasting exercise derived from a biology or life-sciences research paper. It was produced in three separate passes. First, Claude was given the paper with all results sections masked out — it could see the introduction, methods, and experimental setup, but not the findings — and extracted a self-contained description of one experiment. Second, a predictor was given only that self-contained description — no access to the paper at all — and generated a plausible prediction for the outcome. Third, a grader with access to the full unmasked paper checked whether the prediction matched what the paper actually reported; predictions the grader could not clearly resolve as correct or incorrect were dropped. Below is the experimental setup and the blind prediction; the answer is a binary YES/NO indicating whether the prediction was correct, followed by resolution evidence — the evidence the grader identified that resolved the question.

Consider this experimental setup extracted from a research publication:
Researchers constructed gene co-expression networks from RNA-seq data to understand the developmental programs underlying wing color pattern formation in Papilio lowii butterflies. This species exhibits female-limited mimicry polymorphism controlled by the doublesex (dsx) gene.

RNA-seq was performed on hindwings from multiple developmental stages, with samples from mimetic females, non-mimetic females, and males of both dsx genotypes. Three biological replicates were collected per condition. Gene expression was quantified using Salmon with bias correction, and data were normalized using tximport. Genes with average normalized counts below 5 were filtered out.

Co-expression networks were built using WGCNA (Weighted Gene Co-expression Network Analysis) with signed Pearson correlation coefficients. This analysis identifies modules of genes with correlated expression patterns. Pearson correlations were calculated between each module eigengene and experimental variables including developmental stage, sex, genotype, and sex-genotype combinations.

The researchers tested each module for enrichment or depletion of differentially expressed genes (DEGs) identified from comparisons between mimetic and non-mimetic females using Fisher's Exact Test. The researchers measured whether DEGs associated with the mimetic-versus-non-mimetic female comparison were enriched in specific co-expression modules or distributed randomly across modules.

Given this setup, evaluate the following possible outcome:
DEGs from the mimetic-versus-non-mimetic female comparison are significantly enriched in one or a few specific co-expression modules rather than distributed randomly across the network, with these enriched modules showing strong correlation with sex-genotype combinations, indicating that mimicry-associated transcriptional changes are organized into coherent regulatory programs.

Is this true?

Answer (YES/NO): NO